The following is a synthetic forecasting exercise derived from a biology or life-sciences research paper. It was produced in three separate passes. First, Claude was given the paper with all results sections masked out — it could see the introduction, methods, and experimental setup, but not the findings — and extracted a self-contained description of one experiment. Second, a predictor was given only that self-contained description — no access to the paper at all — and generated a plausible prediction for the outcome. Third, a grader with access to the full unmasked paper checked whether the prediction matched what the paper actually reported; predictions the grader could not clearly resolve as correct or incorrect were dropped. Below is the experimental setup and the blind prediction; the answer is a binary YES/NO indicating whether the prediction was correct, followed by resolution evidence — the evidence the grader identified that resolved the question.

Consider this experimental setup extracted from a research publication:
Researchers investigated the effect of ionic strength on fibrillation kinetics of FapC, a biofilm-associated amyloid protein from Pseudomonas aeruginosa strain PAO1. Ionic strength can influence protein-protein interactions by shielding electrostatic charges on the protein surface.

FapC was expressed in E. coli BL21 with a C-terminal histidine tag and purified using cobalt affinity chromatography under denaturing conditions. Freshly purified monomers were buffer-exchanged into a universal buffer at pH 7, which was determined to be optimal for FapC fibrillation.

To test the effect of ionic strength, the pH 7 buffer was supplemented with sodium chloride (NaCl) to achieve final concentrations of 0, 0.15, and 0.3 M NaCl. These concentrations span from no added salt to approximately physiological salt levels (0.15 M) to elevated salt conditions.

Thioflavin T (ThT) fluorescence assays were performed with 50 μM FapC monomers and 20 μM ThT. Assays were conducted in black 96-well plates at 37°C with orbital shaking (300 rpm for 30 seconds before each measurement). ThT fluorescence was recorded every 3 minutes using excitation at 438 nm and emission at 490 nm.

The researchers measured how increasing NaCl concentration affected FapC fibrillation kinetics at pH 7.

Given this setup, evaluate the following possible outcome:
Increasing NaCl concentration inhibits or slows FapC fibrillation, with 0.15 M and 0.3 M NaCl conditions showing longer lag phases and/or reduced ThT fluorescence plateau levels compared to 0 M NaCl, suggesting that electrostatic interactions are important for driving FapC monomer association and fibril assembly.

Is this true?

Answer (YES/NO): NO